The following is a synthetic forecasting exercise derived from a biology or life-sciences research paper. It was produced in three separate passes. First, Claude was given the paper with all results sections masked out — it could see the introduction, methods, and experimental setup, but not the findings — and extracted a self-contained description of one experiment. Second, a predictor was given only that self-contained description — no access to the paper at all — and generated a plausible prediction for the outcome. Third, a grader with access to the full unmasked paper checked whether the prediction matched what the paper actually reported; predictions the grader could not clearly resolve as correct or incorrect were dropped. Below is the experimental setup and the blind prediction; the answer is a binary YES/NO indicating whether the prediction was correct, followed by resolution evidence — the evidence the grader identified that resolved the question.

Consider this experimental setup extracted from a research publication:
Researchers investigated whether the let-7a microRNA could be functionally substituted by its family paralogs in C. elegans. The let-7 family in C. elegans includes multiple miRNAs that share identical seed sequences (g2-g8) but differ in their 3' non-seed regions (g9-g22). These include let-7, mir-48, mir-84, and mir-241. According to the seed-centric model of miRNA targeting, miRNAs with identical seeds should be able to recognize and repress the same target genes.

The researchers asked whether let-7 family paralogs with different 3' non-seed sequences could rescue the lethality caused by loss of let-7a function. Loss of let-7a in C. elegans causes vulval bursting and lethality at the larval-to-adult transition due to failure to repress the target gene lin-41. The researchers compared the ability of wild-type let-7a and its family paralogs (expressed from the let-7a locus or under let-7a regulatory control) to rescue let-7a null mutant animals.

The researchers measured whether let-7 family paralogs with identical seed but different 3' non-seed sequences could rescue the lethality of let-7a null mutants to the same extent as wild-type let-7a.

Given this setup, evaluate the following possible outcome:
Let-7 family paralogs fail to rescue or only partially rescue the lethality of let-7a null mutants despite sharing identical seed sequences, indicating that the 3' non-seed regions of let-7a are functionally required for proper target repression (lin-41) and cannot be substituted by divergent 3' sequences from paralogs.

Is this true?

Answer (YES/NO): YES